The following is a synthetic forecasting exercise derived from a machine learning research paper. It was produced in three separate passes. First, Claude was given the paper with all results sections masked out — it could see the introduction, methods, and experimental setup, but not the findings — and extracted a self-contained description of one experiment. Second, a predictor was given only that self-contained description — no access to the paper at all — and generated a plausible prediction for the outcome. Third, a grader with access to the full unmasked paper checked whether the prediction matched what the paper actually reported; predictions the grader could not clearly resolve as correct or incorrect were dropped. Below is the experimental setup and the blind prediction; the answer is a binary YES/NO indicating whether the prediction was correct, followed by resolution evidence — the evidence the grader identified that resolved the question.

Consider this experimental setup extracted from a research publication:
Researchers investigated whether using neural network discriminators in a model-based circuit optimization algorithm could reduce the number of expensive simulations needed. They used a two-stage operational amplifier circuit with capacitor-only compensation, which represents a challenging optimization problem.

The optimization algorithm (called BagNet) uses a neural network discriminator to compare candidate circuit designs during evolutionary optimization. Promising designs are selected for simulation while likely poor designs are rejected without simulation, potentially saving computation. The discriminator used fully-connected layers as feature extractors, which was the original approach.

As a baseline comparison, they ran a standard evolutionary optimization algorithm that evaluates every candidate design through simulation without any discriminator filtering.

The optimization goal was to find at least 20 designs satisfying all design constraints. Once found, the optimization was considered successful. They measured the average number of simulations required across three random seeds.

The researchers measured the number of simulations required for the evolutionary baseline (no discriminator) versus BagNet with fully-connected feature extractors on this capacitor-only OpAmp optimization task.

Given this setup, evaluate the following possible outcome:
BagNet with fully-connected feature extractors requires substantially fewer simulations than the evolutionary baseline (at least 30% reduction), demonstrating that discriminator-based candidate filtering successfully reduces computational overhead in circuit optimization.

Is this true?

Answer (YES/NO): NO